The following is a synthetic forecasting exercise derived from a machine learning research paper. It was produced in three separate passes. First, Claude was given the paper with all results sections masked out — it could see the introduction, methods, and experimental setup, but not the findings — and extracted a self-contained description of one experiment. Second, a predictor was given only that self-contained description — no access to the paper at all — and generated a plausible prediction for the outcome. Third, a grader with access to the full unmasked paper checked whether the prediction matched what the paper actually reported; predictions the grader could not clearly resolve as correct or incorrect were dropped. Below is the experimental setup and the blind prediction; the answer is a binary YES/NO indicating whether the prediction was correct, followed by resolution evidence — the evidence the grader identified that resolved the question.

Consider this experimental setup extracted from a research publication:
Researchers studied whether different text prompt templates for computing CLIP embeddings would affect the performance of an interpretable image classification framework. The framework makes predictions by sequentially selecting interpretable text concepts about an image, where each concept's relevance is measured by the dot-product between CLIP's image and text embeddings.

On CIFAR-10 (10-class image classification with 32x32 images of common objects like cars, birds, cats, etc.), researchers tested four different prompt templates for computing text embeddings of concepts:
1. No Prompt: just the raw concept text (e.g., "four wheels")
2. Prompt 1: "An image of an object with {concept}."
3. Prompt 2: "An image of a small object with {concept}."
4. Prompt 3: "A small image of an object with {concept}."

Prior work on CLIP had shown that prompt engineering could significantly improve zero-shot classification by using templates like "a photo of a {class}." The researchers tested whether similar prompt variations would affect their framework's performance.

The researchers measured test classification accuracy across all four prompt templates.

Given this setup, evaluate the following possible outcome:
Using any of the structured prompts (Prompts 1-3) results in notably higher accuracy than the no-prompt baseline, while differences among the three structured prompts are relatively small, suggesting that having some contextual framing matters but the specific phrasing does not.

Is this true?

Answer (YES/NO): NO